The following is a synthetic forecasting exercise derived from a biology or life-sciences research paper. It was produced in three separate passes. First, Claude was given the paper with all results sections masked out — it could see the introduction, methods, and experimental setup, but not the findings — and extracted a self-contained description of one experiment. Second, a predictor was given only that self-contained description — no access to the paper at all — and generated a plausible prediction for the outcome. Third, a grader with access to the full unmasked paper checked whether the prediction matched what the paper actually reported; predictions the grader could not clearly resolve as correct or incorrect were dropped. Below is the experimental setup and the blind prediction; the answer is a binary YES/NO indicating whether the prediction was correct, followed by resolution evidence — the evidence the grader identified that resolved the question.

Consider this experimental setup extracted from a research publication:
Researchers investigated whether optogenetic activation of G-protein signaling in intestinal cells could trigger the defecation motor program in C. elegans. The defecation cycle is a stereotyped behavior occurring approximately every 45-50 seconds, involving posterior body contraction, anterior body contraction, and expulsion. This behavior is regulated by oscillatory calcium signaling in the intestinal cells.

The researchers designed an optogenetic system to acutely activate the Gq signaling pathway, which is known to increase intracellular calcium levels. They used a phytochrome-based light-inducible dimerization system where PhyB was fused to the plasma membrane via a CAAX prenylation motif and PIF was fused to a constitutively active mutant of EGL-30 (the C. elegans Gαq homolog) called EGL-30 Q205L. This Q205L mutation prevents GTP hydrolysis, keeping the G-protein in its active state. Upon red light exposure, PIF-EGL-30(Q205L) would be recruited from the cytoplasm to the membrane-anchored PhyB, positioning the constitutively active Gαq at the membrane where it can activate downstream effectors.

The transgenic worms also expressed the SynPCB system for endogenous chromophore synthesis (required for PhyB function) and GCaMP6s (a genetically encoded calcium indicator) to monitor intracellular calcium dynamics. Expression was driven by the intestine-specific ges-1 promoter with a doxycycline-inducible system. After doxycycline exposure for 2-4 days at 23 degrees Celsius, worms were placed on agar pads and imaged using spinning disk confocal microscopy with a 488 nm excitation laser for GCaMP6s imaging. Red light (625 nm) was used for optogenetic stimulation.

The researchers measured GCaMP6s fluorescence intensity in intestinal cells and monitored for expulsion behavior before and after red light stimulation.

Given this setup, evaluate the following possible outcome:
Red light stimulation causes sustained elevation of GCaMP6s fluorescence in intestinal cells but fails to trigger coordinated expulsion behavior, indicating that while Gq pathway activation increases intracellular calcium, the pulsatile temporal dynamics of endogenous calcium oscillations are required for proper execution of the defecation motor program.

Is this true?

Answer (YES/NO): NO